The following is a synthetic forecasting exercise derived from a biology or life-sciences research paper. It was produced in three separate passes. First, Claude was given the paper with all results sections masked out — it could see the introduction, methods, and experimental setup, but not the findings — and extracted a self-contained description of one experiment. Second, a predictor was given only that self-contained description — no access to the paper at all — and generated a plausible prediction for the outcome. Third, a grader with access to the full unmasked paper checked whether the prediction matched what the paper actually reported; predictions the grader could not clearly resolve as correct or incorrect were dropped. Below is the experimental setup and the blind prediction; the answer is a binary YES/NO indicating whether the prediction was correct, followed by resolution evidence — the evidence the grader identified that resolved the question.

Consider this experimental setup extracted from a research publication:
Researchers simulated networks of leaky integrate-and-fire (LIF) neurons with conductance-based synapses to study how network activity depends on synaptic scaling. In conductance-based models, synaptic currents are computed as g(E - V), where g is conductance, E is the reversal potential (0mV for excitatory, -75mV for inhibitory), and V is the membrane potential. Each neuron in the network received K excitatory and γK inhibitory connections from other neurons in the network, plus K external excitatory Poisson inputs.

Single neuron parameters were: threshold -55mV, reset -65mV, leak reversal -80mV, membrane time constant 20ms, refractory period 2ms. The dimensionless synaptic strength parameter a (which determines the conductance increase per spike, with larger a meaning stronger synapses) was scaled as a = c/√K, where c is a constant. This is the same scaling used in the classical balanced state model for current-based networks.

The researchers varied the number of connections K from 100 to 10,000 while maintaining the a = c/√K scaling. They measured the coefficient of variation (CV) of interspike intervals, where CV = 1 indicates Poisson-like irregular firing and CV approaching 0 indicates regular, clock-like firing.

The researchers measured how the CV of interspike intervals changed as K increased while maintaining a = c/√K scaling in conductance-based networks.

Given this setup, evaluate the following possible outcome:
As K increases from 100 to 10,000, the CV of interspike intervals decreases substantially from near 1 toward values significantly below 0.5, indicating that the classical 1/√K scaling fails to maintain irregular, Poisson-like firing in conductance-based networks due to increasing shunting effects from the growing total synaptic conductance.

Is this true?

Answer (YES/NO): NO